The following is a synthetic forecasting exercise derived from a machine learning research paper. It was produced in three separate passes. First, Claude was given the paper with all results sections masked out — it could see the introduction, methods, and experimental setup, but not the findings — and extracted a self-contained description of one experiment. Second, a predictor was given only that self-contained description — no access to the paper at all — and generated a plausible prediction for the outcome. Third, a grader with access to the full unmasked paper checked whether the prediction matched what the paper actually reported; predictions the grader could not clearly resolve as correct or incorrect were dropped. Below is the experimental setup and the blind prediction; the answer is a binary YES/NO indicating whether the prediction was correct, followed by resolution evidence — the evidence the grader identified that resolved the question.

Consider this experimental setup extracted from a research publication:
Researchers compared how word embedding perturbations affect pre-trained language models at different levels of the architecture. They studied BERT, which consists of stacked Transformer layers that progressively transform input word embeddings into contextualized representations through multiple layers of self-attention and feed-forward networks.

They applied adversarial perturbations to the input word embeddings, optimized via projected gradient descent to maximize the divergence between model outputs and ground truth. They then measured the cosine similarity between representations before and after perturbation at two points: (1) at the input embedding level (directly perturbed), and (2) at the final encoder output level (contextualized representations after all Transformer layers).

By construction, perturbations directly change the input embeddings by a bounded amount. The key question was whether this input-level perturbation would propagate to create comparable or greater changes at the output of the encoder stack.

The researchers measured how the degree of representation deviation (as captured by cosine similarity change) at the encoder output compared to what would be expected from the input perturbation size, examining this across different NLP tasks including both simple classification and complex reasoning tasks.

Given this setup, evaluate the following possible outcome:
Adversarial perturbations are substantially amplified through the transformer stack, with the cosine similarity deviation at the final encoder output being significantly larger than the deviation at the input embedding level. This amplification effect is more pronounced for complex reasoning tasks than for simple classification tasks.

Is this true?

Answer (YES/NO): NO